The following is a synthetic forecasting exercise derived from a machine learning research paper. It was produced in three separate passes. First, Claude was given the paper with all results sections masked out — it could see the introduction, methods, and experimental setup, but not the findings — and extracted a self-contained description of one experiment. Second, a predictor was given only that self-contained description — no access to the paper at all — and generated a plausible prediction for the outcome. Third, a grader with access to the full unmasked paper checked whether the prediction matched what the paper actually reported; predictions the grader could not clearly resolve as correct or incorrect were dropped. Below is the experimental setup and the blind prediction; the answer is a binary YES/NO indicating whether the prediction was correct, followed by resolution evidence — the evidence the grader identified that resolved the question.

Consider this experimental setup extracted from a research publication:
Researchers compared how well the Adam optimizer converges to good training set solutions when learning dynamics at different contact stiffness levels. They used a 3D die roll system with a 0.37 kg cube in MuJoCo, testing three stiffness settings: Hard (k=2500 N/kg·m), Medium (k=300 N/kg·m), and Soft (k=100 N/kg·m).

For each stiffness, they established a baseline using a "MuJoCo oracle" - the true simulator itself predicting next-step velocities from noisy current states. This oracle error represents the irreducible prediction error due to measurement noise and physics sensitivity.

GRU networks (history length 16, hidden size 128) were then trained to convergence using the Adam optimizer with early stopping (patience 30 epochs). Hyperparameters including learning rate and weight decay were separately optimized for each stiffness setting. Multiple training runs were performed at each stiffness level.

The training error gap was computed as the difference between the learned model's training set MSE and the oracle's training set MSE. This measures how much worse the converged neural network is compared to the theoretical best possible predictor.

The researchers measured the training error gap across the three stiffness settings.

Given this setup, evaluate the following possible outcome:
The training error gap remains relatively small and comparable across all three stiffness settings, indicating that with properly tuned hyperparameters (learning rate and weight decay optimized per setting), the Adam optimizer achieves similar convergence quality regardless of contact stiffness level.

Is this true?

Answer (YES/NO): NO